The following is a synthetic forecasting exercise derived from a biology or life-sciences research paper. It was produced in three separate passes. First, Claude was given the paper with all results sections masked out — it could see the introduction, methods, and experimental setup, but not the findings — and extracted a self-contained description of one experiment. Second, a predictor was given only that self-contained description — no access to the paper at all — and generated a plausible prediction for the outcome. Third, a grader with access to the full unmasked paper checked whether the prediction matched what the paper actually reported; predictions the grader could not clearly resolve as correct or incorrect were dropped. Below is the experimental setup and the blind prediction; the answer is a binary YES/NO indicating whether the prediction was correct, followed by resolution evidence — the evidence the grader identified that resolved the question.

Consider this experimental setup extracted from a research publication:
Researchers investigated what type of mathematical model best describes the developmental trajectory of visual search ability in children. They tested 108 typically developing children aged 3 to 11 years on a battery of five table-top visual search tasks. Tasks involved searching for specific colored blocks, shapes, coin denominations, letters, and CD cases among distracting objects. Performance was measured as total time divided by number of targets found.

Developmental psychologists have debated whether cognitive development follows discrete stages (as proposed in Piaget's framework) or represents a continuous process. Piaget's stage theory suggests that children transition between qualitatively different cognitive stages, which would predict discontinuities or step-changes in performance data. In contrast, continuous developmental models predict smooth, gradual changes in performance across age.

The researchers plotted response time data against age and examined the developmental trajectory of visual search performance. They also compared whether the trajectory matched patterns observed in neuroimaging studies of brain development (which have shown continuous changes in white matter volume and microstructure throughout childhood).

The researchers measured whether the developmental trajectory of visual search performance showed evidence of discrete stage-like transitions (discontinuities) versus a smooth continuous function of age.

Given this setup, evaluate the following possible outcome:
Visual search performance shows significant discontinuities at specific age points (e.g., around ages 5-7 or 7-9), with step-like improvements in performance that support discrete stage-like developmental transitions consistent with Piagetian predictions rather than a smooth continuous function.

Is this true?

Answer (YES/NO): NO